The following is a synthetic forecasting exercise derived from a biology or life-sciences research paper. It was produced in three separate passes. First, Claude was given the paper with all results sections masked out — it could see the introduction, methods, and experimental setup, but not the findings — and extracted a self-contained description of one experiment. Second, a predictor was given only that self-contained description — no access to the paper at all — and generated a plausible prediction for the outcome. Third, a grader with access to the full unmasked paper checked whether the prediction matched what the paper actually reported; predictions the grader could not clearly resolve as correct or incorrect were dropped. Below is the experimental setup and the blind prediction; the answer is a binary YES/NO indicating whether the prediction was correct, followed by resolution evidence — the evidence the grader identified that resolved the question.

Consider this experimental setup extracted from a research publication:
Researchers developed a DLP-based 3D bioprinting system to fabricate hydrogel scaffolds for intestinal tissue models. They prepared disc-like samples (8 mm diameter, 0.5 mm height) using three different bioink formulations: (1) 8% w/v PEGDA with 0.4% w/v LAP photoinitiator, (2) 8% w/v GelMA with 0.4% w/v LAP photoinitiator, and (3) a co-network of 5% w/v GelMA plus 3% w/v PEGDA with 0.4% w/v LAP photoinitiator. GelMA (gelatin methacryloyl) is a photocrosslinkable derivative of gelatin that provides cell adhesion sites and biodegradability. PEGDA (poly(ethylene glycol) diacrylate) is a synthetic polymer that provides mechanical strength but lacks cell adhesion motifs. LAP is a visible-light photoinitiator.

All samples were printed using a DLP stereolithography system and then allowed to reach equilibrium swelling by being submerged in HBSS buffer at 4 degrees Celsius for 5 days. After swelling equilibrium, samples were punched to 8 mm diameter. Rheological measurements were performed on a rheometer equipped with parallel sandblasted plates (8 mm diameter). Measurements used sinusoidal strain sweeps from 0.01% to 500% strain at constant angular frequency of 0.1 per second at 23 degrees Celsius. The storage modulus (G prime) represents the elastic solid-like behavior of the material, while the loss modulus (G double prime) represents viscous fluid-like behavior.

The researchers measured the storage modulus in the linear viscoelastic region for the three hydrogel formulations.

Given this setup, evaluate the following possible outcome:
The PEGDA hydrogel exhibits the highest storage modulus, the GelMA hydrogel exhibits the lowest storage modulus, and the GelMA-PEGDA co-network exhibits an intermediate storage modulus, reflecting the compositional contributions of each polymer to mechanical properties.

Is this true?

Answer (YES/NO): NO